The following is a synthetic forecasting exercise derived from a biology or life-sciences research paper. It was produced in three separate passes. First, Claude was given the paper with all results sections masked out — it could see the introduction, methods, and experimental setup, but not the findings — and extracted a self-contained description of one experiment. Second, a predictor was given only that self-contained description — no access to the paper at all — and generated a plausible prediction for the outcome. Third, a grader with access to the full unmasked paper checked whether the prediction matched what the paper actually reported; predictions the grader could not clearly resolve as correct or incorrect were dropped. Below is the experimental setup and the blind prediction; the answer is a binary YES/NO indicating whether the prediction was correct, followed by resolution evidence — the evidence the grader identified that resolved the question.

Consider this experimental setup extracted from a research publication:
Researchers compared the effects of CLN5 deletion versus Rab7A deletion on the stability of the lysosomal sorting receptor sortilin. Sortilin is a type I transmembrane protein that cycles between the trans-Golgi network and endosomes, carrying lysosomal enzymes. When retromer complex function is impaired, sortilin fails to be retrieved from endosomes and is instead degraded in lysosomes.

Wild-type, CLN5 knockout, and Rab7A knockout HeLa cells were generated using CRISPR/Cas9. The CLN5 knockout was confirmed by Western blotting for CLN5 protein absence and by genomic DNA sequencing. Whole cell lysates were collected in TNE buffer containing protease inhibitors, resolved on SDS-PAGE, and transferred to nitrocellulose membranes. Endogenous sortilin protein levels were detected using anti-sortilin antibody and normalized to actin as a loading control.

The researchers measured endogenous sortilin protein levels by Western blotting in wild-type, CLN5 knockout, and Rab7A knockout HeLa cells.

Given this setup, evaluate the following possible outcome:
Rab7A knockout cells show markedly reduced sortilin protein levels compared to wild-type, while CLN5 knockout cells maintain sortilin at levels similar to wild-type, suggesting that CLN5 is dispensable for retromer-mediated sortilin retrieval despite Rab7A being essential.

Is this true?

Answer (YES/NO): NO